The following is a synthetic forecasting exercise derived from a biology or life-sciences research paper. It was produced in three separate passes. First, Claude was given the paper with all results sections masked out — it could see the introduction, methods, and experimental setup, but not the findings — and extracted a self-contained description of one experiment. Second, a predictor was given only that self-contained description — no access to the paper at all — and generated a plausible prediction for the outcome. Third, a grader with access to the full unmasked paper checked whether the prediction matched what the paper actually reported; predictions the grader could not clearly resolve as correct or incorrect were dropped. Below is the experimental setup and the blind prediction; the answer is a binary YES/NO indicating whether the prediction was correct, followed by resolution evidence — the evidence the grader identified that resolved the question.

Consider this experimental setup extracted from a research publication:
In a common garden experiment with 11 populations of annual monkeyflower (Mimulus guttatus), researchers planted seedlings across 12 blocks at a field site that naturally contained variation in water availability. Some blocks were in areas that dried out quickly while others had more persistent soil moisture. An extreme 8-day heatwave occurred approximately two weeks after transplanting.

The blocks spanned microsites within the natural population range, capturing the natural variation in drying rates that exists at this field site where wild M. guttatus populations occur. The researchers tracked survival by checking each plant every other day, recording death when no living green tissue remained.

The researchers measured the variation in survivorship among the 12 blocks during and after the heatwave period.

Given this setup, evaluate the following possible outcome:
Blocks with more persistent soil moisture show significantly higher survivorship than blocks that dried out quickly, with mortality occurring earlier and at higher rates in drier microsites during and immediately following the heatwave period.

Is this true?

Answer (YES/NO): YES